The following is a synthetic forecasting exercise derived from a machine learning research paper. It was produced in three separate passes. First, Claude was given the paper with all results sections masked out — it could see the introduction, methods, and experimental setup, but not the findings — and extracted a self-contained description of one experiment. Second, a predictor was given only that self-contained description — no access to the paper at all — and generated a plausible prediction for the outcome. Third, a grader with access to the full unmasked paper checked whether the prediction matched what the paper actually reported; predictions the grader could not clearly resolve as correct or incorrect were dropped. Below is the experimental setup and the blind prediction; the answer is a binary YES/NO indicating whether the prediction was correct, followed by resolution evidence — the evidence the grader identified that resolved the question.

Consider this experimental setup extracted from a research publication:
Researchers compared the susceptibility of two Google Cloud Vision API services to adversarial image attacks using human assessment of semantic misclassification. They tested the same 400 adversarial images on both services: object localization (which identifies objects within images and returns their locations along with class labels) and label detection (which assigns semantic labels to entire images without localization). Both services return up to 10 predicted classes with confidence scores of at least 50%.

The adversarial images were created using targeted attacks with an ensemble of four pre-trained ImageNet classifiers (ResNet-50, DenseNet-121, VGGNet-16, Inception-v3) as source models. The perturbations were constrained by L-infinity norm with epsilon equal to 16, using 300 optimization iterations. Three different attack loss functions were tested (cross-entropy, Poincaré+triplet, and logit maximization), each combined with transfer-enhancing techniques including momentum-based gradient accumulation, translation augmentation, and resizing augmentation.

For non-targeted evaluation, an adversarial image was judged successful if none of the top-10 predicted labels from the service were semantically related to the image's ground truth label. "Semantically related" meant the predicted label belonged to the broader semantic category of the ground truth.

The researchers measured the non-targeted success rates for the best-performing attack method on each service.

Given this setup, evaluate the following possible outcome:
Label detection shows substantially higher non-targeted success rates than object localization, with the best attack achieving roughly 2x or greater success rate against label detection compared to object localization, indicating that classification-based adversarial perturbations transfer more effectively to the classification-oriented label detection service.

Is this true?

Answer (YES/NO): NO